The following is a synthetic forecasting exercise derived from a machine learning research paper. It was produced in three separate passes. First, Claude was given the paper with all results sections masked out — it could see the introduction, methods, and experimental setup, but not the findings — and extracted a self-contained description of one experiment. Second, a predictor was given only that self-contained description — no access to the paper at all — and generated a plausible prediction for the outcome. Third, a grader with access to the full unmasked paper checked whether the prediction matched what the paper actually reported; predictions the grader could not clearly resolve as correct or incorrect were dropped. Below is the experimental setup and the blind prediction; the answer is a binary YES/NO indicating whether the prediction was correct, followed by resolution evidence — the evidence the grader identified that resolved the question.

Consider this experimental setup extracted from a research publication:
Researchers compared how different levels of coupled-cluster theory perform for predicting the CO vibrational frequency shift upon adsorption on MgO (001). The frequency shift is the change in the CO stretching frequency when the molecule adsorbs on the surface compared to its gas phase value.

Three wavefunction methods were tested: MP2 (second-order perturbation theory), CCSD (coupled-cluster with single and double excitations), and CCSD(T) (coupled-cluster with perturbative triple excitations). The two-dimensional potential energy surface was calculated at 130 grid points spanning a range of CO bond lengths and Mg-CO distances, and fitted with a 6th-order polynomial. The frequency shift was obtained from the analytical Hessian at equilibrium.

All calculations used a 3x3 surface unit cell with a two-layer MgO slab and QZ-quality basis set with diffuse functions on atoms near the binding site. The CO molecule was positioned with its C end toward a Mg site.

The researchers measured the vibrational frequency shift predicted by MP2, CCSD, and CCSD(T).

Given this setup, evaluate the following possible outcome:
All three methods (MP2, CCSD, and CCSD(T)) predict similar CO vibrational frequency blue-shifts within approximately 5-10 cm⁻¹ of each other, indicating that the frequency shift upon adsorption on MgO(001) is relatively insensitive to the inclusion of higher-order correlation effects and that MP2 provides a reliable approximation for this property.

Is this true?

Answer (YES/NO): YES